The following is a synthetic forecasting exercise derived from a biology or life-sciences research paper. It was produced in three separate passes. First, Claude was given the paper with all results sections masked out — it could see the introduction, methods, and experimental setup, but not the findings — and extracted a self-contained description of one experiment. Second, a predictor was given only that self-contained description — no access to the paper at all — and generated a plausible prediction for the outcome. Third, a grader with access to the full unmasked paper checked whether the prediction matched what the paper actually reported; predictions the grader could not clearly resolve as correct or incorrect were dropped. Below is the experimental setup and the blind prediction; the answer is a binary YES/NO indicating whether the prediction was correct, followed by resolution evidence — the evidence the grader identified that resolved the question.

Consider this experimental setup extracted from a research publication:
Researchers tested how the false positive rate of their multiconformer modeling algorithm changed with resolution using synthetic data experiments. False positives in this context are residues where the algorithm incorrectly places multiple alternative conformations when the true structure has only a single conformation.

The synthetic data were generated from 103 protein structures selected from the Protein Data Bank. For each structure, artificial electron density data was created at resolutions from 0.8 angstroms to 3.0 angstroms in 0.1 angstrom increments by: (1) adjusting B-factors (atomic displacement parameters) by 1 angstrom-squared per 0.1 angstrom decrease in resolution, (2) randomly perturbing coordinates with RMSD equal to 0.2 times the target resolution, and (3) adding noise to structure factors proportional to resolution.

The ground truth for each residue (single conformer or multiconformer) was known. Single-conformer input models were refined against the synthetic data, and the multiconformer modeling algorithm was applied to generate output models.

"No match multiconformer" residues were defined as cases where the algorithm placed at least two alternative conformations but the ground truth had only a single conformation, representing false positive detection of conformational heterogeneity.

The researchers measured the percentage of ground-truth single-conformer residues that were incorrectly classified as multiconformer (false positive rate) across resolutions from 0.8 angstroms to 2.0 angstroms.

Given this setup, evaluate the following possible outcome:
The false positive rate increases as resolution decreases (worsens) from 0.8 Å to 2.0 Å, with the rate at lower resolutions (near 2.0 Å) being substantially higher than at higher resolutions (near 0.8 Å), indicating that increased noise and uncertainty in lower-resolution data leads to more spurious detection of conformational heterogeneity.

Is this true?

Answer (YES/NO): NO